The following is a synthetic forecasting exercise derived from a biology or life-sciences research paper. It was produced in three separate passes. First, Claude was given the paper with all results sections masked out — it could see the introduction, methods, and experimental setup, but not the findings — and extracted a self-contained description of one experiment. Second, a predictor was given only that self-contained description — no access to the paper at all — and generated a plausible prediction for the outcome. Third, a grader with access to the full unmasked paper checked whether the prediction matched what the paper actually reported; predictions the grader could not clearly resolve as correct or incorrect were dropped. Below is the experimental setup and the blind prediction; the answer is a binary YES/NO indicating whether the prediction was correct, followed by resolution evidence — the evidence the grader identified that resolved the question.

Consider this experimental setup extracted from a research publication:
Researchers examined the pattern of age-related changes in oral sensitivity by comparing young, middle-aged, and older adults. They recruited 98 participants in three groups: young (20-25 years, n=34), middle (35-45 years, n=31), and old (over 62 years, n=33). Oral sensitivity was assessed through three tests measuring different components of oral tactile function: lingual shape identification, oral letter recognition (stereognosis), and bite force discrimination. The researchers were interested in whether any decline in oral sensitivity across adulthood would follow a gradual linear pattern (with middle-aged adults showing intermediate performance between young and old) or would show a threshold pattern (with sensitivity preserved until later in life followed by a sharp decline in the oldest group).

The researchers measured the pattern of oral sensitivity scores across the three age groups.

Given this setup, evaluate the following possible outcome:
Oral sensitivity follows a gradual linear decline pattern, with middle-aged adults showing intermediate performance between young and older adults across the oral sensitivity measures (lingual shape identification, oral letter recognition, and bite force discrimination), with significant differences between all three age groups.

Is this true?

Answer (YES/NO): NO